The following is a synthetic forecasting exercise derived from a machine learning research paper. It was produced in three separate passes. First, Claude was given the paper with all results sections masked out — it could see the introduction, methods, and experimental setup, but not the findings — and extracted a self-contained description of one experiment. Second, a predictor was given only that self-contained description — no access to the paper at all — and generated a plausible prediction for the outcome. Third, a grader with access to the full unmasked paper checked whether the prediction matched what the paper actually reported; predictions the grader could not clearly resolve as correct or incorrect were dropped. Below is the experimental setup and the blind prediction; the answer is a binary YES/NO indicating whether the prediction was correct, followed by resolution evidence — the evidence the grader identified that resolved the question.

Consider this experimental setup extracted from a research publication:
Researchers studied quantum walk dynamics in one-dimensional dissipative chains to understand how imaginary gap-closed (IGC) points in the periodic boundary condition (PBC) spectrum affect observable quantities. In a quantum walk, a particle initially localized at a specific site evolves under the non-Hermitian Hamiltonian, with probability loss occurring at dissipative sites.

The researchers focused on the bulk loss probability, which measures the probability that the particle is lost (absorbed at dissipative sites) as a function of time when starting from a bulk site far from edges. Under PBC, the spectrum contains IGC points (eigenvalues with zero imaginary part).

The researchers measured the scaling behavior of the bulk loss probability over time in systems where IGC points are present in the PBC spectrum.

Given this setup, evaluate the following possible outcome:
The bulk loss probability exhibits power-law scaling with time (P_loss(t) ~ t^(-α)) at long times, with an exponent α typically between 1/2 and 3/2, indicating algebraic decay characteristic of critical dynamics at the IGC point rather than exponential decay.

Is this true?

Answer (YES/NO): NO